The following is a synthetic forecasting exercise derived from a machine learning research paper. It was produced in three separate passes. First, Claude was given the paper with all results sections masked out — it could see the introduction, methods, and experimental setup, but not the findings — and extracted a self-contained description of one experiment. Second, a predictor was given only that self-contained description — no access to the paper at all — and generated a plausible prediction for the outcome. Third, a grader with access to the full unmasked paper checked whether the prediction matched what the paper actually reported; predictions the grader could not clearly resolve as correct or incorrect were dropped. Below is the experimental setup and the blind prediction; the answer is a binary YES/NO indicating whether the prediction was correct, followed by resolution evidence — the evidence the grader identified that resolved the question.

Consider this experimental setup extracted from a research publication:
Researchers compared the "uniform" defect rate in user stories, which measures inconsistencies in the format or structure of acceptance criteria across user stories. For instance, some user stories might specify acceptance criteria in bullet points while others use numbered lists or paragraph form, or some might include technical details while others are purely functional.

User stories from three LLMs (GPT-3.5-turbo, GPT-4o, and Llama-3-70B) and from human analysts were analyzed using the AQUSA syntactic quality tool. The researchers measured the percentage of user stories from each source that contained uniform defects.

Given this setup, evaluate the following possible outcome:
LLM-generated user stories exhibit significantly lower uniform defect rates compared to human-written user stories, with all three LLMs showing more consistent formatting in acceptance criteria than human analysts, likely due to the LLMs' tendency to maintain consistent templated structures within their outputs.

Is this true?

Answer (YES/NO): NO